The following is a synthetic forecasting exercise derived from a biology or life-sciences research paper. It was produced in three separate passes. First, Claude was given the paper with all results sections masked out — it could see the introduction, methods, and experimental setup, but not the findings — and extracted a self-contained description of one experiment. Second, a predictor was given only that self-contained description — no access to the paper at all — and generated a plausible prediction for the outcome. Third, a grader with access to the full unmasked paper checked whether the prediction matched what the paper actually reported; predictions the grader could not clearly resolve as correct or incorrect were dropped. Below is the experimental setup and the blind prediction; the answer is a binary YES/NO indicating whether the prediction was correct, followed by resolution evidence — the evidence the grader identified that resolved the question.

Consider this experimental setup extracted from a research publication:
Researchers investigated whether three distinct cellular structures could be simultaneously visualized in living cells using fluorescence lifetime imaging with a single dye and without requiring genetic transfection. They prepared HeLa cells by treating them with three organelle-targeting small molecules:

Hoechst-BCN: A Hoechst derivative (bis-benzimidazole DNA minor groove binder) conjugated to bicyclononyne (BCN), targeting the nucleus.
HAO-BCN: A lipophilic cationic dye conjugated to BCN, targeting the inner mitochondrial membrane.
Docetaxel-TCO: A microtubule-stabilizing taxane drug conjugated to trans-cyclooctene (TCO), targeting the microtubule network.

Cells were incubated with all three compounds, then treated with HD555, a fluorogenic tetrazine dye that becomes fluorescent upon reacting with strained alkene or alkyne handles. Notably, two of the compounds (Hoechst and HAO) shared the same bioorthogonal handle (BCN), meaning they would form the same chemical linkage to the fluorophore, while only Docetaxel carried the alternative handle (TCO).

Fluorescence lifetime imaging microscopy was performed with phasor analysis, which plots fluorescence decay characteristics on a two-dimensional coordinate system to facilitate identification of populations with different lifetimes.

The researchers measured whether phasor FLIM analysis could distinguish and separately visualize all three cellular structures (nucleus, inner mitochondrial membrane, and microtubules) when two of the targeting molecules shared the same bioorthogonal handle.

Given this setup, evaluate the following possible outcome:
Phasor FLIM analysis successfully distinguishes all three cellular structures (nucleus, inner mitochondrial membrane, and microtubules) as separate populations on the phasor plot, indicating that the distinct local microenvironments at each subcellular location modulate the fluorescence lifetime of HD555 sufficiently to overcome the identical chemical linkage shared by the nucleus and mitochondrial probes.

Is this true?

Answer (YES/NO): YES